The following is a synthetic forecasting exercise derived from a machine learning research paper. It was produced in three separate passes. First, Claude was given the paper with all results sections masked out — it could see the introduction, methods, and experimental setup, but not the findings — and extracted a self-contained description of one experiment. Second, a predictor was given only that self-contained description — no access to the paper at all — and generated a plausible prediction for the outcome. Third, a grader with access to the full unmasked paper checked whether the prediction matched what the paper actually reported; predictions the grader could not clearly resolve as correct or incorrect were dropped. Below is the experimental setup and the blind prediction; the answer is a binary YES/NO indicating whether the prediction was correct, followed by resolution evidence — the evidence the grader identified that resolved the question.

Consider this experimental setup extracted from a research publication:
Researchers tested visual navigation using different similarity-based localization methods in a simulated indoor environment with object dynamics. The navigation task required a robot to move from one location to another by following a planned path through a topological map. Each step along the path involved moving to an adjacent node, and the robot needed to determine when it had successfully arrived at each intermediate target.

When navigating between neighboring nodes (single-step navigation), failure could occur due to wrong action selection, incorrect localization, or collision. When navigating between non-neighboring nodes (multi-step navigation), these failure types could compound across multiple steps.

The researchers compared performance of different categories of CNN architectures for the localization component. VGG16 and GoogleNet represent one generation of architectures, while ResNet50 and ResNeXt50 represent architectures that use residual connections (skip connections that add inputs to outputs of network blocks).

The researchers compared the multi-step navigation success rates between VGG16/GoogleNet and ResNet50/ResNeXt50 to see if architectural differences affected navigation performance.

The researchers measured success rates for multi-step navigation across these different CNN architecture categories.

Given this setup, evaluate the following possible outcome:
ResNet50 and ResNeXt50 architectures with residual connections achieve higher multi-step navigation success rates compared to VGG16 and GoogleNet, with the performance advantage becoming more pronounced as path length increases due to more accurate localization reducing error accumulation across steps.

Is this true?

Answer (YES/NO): NO